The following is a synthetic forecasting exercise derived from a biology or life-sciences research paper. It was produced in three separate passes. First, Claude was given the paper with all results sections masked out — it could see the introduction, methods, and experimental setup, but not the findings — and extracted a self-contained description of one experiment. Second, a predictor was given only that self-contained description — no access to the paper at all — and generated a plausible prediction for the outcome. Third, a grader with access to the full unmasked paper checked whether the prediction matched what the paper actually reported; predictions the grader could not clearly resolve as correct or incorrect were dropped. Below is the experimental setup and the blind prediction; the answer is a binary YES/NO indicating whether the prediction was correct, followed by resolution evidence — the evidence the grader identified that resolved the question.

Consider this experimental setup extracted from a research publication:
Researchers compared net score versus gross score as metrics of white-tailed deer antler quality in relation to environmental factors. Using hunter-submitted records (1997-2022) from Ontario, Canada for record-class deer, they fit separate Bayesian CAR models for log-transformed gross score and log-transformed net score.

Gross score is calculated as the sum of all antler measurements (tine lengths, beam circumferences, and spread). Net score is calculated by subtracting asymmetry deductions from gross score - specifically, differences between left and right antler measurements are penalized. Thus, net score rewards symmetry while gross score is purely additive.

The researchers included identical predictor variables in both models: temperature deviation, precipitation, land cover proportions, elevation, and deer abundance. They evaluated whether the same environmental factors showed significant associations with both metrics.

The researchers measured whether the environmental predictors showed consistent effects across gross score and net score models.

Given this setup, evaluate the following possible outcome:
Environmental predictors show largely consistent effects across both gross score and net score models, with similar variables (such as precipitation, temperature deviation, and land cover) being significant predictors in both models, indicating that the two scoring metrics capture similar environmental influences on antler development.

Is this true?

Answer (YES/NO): NO